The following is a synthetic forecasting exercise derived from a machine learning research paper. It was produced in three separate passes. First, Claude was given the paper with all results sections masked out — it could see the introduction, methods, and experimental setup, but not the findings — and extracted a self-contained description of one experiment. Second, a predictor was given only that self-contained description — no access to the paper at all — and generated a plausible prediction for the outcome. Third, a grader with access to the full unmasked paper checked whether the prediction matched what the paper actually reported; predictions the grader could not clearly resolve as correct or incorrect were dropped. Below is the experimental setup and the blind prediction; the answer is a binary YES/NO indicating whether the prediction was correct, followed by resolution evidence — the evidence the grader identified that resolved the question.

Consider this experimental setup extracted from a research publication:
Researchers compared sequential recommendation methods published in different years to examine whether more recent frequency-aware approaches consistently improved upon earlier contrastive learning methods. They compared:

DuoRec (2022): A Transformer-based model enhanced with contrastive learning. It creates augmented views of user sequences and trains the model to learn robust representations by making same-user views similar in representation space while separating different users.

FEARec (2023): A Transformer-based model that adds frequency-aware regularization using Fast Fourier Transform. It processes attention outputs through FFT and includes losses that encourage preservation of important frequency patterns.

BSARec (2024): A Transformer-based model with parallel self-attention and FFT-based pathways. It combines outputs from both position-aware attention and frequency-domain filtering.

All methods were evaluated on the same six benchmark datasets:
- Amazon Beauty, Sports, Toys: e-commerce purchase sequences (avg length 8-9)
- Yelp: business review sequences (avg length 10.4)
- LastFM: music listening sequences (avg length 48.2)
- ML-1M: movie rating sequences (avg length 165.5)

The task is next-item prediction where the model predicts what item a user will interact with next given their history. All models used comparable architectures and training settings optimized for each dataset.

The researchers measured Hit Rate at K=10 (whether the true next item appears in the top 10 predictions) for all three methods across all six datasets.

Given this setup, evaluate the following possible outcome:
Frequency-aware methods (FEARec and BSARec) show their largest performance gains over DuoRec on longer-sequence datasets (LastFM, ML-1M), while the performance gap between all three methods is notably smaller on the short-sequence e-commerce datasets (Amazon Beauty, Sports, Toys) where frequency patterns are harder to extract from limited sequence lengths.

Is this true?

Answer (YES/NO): NO